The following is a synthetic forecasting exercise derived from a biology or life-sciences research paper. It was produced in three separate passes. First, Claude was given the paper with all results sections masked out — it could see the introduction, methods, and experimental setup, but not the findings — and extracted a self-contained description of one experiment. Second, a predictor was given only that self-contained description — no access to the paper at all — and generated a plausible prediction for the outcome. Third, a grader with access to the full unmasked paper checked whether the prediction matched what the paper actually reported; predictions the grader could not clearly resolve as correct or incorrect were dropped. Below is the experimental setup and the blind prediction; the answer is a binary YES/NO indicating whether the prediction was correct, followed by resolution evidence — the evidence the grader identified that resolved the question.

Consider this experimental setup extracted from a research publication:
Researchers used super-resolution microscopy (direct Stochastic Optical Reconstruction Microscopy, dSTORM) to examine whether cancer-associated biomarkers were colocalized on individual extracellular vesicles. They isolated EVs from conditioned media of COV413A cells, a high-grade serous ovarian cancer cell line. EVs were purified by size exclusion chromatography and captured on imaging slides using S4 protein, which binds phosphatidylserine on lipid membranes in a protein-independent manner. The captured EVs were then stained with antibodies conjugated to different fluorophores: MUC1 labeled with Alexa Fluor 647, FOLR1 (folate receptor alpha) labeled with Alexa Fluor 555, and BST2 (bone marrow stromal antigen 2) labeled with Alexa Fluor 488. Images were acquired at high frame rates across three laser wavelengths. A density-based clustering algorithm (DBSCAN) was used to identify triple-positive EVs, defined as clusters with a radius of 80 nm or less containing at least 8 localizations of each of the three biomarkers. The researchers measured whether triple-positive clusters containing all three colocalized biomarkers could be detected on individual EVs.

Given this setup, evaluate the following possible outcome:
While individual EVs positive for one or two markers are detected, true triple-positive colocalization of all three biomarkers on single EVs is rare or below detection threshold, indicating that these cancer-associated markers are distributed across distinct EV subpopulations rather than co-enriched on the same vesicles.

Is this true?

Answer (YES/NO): NO